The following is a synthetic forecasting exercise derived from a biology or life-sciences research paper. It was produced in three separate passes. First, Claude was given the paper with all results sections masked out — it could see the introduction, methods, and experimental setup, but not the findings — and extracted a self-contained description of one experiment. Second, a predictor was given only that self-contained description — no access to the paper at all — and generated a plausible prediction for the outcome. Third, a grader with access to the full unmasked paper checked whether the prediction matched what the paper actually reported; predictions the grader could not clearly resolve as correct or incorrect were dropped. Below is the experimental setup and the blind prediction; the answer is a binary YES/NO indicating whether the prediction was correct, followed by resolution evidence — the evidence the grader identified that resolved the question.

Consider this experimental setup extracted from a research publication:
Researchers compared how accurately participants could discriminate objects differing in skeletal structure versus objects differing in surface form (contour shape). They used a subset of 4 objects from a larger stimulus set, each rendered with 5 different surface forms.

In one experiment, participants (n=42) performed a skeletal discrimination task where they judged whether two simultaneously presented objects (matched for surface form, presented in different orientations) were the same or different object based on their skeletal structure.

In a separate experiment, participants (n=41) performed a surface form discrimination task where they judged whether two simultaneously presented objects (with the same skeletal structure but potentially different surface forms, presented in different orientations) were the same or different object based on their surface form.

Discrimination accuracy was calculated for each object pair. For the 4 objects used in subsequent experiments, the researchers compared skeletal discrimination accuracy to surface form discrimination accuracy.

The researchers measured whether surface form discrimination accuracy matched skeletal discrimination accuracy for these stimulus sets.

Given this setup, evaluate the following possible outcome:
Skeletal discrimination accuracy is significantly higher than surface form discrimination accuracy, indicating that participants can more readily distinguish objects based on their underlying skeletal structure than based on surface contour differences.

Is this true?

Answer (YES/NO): NO